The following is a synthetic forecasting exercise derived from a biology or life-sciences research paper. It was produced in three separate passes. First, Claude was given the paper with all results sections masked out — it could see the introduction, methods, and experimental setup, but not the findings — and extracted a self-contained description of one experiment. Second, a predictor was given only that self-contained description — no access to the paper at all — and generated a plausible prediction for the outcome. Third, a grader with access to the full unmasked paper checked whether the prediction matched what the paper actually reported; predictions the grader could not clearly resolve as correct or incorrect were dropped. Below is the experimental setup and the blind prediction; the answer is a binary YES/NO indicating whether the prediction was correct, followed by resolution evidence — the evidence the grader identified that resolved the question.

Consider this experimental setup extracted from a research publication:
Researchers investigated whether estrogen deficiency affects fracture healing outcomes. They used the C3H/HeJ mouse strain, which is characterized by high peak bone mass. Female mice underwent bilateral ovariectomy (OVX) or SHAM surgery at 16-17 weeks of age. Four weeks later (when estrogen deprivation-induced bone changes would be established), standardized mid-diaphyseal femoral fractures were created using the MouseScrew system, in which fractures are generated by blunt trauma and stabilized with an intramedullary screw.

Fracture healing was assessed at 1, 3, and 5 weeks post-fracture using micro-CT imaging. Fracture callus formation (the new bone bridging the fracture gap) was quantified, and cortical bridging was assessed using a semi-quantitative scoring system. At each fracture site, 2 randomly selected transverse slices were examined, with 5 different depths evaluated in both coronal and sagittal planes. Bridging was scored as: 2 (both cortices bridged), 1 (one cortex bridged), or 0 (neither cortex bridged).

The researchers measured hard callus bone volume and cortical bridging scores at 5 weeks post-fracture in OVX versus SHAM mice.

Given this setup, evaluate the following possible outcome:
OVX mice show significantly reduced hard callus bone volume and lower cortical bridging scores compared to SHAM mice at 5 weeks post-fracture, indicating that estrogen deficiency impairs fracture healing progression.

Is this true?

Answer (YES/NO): YES